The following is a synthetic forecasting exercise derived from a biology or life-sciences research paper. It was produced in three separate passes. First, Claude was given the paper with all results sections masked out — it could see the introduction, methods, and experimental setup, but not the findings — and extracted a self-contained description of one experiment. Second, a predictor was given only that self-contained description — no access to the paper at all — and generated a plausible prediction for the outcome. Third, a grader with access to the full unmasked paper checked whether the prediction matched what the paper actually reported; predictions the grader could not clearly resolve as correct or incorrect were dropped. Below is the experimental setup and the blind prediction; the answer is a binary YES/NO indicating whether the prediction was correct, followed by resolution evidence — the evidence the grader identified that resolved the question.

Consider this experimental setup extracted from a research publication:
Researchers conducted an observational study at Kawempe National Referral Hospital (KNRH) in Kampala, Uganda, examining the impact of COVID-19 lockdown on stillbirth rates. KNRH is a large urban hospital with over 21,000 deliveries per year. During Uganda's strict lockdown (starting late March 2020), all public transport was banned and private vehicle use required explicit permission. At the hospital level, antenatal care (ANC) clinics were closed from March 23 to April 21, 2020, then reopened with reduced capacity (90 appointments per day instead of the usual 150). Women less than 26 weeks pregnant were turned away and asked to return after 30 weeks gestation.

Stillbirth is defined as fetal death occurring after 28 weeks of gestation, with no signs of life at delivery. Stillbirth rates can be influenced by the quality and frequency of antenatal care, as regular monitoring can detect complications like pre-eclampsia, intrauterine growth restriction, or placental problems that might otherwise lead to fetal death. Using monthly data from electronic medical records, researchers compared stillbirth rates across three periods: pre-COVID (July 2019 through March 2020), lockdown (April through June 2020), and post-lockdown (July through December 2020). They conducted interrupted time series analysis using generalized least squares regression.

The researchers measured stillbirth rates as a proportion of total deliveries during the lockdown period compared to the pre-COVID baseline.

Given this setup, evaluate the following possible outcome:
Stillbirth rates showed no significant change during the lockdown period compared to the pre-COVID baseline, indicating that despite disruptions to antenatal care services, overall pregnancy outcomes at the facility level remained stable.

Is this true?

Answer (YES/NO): YES